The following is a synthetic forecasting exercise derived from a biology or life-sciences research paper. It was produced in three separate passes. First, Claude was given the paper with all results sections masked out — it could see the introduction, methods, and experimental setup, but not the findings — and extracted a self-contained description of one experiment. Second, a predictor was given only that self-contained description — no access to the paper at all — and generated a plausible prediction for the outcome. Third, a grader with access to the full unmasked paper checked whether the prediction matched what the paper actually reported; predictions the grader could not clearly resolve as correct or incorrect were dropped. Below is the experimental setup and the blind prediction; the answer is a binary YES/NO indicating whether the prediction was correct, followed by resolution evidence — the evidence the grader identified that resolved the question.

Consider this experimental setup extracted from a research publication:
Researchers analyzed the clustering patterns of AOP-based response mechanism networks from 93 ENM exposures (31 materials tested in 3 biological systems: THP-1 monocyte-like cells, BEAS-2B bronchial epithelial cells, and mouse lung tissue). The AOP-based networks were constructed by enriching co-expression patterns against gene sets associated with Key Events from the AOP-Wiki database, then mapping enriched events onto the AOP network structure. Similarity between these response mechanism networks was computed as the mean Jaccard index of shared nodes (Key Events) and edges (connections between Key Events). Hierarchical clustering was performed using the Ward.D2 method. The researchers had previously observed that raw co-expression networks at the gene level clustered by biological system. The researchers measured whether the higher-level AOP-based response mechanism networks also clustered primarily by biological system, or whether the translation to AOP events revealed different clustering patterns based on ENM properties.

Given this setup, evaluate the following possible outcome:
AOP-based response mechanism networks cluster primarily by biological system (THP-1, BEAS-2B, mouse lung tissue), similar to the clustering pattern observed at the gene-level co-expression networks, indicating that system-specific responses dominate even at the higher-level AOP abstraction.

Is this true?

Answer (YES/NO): NO